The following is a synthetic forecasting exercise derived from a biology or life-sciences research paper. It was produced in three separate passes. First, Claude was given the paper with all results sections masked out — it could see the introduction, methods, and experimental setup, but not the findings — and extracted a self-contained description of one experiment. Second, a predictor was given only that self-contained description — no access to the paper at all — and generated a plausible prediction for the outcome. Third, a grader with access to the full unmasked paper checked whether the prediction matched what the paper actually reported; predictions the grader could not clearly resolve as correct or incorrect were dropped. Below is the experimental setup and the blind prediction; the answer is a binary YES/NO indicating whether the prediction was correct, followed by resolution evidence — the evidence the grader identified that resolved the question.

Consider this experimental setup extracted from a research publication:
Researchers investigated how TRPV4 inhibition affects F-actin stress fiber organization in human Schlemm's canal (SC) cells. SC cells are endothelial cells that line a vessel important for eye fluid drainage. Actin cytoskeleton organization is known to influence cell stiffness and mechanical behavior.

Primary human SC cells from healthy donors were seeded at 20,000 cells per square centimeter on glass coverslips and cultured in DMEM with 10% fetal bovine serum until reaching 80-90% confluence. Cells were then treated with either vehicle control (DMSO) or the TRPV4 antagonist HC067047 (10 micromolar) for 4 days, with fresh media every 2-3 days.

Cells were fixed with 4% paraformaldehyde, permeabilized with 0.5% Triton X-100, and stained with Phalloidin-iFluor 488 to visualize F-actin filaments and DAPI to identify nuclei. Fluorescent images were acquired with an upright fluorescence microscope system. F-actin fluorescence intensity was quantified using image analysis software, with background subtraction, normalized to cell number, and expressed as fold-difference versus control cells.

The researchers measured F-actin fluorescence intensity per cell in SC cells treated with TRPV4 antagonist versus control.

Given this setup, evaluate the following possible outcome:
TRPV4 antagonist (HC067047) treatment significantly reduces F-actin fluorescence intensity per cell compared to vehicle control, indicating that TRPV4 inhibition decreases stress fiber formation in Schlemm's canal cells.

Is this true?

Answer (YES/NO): YES